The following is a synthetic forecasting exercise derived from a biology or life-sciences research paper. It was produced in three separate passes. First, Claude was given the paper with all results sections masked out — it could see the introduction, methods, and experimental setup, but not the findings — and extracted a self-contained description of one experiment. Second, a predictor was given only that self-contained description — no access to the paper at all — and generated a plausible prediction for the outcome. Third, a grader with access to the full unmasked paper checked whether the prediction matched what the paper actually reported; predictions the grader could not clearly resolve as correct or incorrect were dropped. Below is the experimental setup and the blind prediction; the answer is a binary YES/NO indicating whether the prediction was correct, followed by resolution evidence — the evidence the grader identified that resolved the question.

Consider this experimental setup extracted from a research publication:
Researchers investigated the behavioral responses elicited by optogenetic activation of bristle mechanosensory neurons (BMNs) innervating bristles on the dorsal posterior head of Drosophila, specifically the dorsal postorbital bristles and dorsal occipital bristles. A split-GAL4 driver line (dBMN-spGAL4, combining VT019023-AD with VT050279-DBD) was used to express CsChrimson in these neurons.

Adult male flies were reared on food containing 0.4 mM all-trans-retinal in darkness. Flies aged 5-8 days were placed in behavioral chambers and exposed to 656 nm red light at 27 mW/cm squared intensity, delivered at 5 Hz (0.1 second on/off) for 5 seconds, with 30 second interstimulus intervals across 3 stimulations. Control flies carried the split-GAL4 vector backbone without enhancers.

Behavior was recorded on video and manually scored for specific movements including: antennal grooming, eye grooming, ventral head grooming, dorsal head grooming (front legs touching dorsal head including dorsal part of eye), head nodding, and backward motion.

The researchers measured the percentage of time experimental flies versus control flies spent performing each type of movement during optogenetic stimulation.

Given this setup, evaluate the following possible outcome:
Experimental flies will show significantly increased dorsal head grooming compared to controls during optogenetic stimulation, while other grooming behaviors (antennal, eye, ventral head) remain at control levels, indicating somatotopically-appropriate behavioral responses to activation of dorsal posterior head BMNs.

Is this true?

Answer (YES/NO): YES